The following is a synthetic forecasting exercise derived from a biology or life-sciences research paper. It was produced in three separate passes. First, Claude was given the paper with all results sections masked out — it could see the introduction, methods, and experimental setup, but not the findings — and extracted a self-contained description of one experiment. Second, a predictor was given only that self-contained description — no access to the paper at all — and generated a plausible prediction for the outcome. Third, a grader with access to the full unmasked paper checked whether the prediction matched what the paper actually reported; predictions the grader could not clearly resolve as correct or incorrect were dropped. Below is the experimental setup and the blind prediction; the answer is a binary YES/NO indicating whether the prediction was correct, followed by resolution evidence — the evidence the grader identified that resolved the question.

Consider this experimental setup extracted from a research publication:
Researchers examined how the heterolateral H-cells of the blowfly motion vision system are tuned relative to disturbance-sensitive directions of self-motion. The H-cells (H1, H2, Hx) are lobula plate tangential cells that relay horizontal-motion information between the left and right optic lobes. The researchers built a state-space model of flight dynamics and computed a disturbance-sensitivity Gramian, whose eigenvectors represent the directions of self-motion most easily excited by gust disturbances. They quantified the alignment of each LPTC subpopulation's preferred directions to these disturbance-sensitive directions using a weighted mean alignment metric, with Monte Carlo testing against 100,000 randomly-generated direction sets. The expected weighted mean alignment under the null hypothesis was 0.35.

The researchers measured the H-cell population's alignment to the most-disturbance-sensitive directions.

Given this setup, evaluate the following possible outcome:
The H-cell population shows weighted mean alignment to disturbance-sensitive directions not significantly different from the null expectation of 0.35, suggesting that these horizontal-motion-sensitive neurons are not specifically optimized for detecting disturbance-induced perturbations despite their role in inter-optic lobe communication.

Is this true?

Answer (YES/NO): NO